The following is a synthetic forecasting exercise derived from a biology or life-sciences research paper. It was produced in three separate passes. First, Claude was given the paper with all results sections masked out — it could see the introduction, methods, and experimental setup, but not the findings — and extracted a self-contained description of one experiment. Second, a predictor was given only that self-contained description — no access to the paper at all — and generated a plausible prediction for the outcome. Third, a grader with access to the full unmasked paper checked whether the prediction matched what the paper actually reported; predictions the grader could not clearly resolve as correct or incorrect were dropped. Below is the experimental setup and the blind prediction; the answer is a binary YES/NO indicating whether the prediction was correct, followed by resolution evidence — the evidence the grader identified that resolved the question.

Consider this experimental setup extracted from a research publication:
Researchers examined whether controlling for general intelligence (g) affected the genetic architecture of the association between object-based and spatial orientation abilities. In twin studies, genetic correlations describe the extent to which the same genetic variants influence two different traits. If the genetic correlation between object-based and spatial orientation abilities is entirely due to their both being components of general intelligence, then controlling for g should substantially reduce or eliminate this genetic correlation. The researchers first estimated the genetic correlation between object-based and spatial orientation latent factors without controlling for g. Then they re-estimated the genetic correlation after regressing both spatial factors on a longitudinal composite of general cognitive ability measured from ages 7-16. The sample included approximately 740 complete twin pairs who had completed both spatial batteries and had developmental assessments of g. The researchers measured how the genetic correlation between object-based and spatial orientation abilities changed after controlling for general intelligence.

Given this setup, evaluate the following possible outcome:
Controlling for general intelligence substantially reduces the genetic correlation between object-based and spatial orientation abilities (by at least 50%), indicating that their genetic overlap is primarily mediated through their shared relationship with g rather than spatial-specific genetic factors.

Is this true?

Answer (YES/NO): NO